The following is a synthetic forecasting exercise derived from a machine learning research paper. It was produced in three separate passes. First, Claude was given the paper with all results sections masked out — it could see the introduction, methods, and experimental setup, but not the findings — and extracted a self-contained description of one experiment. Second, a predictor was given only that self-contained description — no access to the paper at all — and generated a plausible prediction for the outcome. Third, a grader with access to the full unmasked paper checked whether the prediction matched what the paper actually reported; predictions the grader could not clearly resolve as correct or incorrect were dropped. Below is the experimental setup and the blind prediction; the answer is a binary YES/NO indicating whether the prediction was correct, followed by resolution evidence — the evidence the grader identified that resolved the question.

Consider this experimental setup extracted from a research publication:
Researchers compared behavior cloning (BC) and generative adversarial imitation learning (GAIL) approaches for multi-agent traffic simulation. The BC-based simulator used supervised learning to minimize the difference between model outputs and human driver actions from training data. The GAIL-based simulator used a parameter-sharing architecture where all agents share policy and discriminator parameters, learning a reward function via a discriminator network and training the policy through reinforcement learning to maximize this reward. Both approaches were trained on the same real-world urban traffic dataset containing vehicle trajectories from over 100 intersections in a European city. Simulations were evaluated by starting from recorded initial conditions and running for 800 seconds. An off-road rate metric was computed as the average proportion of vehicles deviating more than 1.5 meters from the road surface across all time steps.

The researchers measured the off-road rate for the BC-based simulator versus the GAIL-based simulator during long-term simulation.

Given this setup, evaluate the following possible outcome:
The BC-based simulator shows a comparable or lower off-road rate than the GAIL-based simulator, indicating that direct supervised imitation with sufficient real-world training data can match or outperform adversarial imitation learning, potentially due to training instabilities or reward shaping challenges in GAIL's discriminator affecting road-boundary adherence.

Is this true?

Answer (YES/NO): NO